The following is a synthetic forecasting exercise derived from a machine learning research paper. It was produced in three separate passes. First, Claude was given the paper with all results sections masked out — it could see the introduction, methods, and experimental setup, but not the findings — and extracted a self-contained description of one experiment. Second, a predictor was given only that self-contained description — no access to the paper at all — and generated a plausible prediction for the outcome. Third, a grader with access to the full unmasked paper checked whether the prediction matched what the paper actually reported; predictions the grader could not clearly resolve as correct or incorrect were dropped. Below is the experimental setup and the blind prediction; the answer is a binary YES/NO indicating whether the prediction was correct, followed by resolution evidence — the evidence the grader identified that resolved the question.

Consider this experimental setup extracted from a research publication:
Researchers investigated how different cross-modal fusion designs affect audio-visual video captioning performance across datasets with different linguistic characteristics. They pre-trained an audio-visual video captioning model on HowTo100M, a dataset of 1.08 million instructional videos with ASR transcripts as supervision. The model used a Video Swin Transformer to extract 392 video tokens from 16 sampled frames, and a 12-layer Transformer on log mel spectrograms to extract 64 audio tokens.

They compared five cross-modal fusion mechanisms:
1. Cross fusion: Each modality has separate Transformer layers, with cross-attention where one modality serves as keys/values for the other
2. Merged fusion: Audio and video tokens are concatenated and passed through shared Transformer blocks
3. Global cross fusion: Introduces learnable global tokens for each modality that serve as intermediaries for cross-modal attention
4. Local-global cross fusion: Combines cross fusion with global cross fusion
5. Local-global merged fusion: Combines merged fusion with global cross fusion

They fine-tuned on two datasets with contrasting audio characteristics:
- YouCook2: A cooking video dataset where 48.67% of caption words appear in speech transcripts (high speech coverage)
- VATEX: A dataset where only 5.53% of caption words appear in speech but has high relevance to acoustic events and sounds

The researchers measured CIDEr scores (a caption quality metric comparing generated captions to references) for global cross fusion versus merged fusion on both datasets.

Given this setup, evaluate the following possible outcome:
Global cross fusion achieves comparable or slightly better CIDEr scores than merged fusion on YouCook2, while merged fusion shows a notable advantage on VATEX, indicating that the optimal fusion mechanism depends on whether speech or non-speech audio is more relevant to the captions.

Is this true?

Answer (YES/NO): NO